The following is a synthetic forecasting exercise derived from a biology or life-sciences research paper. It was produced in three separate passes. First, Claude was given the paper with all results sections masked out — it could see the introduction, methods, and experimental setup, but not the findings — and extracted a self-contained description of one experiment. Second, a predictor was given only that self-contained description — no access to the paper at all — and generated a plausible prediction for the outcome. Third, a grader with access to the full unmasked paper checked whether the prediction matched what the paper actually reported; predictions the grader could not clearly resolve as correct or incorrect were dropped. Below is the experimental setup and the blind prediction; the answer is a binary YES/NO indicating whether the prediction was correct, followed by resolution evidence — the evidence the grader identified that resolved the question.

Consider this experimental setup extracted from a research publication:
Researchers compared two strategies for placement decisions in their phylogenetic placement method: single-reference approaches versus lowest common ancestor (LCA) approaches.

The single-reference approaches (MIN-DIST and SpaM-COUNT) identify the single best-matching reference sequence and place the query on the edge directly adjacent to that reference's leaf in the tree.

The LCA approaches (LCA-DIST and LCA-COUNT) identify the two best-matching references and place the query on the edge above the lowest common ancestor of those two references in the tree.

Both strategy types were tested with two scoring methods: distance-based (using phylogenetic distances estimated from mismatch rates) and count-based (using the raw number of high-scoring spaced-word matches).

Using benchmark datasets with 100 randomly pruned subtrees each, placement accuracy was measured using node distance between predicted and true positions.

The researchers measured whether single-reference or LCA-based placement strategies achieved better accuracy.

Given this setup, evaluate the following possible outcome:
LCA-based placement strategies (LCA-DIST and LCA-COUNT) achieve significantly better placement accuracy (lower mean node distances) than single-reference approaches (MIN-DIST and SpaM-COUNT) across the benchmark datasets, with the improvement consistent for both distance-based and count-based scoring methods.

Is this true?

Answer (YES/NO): YES